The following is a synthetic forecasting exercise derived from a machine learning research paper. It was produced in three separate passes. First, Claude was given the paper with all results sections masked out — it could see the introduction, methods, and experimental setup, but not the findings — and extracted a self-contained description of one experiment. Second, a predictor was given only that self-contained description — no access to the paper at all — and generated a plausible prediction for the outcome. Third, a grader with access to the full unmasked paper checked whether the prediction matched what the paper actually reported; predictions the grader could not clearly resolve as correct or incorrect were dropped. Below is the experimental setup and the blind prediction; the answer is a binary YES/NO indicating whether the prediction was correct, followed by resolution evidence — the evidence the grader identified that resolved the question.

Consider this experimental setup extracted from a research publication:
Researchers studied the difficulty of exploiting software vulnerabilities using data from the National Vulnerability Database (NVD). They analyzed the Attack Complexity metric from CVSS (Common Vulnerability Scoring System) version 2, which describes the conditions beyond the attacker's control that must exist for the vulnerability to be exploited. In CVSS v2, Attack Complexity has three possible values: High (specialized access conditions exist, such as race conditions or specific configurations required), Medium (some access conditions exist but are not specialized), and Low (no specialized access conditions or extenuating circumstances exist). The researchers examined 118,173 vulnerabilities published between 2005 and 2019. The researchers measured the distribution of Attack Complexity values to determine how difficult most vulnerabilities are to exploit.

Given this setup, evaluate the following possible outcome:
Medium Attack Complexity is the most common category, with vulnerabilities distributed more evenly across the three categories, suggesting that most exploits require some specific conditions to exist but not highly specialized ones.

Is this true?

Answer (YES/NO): NO